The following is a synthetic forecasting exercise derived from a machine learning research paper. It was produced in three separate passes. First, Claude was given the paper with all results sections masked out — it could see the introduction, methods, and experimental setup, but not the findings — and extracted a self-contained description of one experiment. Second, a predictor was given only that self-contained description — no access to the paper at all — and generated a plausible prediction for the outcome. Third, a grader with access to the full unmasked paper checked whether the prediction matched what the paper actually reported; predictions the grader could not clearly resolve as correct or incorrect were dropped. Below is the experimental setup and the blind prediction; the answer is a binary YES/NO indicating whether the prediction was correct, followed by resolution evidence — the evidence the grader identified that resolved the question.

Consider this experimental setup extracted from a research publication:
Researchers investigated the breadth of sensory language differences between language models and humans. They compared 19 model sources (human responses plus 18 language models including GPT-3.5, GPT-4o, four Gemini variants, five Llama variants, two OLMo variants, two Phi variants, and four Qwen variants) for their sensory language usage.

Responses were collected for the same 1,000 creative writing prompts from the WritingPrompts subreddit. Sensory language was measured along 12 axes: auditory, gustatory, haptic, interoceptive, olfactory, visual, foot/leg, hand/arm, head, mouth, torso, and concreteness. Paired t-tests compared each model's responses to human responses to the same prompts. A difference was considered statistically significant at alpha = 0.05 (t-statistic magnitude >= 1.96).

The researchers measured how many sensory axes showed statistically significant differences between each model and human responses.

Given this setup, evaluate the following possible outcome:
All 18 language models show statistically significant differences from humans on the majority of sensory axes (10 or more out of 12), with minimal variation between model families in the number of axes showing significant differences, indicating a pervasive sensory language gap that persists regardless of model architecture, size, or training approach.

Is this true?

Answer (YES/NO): YES